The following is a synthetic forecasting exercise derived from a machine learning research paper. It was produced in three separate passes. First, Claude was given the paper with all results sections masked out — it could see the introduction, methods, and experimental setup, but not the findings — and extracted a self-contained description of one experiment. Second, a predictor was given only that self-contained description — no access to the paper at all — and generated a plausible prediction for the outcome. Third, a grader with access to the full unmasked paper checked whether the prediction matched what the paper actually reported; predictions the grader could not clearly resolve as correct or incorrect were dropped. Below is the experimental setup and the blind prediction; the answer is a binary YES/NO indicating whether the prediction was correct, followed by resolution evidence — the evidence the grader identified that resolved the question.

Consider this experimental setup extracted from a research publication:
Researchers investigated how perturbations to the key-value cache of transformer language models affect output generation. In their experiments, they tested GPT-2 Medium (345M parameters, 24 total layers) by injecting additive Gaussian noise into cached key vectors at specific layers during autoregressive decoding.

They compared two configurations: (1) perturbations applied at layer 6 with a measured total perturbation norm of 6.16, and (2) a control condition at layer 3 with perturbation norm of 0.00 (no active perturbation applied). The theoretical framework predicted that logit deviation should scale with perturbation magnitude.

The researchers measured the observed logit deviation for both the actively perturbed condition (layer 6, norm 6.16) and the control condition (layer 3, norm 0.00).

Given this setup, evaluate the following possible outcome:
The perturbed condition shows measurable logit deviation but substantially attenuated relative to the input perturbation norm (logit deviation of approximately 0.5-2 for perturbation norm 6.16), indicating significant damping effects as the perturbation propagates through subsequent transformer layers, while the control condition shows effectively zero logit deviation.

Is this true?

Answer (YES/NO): NO